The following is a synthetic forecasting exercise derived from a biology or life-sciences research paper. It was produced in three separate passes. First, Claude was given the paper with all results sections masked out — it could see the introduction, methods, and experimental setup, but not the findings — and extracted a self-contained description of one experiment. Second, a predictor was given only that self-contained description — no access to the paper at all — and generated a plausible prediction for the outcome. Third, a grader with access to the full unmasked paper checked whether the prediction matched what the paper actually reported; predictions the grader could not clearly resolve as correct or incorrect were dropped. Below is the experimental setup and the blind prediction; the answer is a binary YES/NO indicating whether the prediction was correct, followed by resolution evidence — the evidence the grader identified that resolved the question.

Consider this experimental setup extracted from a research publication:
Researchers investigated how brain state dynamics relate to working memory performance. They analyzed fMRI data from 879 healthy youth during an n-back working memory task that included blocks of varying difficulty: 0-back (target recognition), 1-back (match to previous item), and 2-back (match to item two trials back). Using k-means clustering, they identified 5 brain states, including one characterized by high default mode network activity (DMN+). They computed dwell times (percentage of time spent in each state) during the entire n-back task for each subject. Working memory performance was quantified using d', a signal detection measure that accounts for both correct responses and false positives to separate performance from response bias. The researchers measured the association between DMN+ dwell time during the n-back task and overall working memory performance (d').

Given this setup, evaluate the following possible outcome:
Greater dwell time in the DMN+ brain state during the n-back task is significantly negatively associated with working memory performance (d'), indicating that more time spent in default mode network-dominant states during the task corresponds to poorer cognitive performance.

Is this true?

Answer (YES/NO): NO